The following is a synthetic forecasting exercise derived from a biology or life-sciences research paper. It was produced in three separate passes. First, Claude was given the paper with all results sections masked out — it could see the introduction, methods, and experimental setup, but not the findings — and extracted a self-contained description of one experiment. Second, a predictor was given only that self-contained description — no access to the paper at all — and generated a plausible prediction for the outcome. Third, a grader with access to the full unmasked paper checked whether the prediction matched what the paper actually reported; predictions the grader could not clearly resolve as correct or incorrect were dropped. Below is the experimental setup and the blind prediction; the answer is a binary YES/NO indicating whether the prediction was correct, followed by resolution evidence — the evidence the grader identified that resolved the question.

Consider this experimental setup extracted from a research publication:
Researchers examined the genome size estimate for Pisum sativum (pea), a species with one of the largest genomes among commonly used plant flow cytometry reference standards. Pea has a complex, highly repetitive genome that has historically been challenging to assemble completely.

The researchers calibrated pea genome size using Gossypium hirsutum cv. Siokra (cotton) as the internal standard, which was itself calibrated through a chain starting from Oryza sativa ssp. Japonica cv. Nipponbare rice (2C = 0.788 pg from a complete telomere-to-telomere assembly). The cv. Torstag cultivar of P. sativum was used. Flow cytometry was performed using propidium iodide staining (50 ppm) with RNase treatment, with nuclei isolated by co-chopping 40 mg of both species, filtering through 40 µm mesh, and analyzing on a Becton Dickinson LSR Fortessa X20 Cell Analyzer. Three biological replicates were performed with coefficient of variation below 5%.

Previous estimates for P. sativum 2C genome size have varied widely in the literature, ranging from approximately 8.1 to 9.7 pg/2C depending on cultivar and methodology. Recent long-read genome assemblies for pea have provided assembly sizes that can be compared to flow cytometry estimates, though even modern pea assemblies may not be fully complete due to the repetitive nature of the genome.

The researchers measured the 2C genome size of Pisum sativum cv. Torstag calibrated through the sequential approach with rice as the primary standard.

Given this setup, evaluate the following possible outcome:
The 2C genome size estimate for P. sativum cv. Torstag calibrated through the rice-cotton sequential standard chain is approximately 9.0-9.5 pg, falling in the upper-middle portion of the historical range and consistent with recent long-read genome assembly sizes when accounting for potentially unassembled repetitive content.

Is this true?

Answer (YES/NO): NO